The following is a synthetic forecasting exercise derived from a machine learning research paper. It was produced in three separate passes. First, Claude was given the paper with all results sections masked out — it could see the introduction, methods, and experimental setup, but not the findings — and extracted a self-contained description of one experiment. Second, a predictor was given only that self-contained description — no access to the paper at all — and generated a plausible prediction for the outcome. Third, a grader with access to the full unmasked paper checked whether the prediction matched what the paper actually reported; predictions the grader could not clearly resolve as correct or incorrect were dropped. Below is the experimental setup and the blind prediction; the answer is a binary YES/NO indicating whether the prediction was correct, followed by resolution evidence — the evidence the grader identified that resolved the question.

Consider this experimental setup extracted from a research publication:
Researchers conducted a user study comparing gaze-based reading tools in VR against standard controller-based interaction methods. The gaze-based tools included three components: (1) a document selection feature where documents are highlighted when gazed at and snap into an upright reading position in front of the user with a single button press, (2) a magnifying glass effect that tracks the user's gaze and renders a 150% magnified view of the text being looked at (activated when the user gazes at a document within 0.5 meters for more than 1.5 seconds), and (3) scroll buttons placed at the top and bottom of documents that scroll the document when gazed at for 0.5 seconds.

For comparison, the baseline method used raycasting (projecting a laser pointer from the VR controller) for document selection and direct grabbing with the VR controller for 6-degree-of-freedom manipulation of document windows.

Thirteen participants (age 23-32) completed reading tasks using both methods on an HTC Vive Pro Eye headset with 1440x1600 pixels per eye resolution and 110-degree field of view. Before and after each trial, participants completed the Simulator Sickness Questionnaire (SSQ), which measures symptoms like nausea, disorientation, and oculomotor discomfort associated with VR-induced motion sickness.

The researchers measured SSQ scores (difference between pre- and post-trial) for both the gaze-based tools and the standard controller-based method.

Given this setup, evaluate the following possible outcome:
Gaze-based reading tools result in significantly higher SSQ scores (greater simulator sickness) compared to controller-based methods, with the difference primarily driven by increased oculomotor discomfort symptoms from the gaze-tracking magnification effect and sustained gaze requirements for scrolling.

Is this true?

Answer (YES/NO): NO